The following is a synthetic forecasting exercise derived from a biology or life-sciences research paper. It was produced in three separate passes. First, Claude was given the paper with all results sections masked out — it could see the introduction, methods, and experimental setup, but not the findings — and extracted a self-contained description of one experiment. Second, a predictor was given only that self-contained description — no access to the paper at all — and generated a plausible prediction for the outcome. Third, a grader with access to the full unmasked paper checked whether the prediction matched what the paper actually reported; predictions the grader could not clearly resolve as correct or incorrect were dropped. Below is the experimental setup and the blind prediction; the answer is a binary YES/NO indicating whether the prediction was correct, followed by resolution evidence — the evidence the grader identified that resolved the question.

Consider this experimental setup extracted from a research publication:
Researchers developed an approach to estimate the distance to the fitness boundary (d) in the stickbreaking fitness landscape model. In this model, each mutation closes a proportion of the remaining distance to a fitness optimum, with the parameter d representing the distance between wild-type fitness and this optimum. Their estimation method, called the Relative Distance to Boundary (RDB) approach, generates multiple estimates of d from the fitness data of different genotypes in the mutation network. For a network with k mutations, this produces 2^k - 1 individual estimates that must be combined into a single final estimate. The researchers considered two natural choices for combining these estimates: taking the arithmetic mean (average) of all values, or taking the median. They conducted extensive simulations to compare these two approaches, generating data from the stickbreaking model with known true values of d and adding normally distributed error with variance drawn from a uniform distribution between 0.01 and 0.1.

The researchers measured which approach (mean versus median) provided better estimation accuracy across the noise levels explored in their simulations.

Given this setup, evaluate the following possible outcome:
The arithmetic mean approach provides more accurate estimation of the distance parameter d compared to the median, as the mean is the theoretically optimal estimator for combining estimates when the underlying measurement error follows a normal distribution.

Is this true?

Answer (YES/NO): NO